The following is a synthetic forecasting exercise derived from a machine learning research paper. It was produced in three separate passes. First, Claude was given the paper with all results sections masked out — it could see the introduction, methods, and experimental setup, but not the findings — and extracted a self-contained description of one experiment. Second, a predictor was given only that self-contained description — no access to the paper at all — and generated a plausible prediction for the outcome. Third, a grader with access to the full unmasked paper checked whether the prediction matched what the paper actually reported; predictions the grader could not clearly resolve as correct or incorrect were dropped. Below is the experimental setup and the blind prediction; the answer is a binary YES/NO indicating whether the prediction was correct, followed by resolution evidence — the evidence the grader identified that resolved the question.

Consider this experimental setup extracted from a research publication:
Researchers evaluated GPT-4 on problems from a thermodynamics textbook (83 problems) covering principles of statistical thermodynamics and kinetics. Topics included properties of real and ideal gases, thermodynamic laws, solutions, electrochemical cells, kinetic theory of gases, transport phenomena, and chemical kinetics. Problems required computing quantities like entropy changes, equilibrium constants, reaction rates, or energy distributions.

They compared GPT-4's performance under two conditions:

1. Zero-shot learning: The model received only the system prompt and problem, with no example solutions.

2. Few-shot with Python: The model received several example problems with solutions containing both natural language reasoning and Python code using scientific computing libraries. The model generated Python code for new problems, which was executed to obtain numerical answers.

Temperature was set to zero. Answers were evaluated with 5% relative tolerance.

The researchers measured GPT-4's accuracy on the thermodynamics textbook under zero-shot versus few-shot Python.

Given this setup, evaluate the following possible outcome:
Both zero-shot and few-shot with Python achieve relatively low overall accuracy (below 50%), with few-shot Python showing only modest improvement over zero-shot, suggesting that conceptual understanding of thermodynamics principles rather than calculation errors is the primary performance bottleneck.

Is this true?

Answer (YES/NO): NO